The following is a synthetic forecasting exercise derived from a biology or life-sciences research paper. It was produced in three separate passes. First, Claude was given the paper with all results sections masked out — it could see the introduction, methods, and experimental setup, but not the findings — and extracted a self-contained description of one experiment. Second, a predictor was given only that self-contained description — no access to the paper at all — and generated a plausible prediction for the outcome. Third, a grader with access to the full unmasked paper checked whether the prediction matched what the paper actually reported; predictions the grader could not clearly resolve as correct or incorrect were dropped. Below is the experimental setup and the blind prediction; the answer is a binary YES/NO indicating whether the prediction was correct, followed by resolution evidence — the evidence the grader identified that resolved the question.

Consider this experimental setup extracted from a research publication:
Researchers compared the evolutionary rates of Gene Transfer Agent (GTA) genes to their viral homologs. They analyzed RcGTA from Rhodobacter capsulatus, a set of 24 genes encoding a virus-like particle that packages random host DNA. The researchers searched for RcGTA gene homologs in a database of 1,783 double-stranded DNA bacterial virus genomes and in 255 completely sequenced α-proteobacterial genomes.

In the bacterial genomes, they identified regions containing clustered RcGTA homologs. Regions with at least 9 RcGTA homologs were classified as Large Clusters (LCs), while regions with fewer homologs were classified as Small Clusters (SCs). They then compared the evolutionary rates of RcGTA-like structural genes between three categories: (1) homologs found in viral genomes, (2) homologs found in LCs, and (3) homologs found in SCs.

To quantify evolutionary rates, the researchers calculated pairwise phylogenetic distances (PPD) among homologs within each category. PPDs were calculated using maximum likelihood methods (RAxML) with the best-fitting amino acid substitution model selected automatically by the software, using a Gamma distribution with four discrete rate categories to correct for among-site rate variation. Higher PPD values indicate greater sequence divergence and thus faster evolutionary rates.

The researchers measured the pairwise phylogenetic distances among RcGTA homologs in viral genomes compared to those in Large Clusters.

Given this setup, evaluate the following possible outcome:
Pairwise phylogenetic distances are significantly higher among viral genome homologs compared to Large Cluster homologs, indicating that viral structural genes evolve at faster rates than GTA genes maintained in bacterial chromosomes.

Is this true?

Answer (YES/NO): YES